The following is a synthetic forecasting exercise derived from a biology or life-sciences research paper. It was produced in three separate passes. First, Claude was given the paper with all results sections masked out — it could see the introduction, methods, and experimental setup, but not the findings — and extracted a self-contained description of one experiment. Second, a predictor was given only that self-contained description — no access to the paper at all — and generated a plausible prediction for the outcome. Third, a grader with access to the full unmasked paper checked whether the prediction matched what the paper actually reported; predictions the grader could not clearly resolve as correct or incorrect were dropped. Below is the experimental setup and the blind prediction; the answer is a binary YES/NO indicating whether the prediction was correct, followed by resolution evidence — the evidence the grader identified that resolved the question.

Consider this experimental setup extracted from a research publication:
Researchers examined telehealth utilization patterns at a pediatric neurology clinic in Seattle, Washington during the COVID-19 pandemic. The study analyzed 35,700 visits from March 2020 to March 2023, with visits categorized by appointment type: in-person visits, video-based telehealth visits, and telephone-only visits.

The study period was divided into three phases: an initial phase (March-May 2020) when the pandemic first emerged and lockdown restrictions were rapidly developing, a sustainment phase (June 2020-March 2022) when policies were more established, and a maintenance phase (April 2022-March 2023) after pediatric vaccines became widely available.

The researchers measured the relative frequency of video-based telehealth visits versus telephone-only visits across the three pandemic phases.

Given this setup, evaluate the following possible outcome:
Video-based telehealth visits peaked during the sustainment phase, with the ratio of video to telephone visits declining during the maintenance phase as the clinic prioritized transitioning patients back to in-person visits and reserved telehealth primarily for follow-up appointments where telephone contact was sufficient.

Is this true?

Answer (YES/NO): NO